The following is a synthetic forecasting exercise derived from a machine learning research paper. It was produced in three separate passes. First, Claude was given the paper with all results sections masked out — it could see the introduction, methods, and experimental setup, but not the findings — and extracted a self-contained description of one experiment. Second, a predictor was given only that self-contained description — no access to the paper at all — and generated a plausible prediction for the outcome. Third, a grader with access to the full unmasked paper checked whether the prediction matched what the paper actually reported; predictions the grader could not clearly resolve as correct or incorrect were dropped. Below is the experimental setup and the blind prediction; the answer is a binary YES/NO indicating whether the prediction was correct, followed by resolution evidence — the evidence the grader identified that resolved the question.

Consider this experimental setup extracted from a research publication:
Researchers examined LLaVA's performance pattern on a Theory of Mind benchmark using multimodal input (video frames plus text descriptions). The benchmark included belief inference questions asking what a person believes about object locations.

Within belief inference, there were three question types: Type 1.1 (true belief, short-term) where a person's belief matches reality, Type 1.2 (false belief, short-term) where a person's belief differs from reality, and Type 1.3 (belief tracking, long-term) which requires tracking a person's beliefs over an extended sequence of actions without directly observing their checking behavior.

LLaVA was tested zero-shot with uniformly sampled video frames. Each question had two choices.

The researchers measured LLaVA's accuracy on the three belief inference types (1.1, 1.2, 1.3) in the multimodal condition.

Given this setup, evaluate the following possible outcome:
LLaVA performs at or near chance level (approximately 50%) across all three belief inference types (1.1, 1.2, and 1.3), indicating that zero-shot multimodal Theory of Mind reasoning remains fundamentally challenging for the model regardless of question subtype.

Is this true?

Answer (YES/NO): NO